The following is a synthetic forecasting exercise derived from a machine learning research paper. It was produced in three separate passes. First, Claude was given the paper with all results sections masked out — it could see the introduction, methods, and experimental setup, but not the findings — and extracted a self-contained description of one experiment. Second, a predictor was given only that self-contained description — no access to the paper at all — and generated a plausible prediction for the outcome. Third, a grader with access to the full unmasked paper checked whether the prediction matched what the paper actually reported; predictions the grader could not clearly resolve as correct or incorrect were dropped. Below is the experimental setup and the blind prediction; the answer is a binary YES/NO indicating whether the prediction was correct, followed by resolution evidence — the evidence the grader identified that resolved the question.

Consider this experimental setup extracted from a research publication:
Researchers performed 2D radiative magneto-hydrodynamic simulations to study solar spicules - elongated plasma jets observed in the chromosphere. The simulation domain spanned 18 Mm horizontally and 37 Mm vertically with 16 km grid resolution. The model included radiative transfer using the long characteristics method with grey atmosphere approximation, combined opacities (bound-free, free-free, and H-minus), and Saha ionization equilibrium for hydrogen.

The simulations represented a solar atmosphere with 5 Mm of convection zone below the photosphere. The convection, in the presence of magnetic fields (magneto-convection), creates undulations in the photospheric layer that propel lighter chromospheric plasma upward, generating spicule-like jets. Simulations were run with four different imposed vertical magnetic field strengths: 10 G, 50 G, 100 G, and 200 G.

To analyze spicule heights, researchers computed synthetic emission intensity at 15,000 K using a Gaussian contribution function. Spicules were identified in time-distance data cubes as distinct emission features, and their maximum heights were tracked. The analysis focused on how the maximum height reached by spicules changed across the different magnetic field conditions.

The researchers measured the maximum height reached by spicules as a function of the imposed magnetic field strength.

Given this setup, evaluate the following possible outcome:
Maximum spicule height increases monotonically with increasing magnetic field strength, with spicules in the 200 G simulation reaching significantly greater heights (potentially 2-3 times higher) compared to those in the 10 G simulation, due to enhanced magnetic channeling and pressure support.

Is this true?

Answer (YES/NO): NO